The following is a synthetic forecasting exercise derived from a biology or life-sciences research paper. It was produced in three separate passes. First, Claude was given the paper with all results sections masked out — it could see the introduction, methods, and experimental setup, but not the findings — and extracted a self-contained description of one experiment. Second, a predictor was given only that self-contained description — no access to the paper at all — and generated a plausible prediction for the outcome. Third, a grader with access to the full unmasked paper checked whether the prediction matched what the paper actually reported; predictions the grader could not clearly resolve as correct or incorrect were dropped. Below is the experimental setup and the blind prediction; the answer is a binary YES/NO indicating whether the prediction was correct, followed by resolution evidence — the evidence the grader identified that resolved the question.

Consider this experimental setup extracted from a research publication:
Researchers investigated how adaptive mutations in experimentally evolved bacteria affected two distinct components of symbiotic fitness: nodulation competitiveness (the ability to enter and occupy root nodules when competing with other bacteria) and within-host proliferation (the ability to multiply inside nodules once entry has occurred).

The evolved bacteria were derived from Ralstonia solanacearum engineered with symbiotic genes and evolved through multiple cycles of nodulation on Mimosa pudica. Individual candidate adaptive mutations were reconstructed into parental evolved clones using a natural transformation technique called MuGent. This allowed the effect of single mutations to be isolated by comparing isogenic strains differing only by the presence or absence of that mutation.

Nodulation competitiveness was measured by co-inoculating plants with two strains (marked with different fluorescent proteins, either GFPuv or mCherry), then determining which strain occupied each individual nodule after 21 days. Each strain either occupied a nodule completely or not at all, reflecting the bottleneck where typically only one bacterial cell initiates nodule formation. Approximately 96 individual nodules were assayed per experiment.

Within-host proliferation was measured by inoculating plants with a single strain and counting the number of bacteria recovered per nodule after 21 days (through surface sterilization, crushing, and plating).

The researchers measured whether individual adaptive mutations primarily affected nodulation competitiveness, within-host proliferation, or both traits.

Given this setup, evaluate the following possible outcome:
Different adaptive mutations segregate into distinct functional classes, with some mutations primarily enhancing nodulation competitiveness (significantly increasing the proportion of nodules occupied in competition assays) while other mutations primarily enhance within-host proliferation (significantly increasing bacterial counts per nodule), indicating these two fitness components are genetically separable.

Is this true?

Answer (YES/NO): NO